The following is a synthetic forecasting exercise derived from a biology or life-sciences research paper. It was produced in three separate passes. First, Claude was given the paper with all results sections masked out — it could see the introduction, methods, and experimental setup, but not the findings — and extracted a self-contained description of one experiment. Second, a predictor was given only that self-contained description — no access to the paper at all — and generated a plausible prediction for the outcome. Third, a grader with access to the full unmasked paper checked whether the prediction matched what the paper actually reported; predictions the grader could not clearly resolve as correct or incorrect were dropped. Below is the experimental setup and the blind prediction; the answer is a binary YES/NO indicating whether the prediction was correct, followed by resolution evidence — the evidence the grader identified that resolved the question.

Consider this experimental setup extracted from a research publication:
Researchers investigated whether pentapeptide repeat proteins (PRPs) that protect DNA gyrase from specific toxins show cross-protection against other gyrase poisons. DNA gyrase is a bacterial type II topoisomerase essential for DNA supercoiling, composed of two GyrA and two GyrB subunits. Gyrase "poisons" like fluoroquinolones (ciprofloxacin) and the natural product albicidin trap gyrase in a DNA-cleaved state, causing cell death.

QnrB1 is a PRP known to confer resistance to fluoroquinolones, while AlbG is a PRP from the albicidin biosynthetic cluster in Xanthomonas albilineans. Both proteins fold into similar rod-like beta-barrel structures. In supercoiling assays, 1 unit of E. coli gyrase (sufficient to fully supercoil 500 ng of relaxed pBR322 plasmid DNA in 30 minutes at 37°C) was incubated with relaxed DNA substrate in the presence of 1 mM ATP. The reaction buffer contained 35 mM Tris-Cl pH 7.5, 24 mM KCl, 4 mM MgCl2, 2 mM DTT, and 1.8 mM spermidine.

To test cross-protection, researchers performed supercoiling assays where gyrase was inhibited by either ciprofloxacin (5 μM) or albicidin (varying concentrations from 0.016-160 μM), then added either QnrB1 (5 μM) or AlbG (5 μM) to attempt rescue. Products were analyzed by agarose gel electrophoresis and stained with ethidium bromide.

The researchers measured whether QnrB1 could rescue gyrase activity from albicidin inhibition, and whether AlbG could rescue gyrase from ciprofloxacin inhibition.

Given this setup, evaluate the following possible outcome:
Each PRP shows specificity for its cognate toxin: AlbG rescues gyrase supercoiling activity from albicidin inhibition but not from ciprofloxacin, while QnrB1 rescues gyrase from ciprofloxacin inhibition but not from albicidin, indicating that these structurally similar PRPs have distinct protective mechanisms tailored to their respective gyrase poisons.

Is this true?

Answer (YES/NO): YES